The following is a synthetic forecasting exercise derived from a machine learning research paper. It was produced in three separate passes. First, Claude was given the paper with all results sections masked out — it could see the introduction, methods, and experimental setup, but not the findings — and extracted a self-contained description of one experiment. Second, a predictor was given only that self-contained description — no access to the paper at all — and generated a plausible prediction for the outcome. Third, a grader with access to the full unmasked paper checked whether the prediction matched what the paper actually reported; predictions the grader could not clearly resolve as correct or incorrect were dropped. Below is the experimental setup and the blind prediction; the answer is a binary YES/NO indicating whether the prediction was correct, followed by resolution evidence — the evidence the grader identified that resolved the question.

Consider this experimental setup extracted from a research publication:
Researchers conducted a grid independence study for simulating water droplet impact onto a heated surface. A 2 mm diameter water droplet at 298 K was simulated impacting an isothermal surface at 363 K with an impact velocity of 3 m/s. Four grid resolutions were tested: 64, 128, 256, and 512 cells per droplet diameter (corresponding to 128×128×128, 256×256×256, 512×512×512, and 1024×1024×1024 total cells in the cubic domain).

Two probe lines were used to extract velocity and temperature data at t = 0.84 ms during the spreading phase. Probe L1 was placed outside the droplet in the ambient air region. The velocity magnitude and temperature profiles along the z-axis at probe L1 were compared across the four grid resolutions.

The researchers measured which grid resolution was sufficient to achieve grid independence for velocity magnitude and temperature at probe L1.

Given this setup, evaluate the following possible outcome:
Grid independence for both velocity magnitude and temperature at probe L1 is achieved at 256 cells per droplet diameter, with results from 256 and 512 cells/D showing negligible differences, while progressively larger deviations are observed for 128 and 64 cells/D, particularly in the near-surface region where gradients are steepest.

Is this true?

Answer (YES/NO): NO